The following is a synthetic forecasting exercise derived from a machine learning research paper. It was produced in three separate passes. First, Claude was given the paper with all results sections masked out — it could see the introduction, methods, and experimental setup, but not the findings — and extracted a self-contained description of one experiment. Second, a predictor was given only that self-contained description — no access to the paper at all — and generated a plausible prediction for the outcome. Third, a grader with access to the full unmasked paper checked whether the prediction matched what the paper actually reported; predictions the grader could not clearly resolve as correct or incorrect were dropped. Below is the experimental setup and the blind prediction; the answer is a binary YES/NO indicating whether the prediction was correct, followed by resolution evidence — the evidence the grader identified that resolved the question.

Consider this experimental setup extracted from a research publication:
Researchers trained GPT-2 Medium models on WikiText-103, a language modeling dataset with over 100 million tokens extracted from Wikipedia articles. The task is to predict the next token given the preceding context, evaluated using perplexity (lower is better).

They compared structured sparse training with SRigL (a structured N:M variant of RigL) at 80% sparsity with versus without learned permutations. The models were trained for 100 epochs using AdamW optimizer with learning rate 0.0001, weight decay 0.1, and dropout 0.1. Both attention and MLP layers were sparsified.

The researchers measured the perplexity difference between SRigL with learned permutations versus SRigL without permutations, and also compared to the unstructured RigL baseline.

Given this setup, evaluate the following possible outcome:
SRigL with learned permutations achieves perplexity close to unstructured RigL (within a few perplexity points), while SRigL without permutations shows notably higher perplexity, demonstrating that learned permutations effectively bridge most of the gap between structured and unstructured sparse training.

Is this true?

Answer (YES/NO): YES